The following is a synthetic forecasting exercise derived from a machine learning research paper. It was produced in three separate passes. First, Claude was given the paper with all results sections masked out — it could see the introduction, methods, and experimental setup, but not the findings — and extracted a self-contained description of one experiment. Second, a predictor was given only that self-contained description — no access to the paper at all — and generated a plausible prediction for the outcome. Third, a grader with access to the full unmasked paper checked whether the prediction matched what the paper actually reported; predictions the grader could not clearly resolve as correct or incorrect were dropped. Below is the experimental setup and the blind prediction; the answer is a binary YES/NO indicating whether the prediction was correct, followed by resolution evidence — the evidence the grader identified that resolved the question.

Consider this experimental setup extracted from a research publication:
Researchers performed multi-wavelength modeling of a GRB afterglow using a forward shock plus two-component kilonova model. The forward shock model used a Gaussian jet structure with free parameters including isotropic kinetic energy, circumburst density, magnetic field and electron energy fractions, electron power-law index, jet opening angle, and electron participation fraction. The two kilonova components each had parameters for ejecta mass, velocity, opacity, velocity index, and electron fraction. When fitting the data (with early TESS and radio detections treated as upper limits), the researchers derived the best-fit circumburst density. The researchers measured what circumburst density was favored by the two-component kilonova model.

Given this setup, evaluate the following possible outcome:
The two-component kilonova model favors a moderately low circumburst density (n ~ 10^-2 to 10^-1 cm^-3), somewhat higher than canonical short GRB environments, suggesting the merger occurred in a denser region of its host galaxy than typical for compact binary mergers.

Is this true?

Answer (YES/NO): NO